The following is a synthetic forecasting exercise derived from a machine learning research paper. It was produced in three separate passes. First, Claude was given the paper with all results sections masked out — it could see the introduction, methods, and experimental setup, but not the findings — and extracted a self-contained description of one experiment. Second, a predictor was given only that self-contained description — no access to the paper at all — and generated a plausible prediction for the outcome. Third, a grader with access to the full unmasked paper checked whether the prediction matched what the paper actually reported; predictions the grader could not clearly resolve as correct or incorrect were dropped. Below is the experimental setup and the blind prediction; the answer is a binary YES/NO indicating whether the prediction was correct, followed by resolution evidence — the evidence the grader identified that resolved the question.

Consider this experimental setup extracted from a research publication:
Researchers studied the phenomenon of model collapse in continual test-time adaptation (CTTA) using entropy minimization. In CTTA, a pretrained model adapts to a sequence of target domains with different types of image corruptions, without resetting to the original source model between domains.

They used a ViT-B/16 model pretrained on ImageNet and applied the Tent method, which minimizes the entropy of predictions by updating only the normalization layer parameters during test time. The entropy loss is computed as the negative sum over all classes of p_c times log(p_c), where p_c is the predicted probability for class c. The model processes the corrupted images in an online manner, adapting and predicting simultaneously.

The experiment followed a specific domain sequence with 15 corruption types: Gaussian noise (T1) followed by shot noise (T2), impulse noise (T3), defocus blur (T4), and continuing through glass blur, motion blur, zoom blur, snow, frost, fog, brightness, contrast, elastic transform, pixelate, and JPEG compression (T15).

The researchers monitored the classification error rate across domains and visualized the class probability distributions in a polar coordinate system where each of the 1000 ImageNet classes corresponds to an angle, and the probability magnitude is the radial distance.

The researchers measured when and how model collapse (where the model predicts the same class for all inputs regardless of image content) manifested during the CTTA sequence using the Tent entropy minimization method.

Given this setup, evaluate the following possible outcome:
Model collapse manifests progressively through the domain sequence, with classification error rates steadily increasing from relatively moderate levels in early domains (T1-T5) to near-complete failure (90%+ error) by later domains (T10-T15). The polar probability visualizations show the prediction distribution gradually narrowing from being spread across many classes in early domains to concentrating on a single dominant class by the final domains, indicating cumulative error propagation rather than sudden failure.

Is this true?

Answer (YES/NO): NO